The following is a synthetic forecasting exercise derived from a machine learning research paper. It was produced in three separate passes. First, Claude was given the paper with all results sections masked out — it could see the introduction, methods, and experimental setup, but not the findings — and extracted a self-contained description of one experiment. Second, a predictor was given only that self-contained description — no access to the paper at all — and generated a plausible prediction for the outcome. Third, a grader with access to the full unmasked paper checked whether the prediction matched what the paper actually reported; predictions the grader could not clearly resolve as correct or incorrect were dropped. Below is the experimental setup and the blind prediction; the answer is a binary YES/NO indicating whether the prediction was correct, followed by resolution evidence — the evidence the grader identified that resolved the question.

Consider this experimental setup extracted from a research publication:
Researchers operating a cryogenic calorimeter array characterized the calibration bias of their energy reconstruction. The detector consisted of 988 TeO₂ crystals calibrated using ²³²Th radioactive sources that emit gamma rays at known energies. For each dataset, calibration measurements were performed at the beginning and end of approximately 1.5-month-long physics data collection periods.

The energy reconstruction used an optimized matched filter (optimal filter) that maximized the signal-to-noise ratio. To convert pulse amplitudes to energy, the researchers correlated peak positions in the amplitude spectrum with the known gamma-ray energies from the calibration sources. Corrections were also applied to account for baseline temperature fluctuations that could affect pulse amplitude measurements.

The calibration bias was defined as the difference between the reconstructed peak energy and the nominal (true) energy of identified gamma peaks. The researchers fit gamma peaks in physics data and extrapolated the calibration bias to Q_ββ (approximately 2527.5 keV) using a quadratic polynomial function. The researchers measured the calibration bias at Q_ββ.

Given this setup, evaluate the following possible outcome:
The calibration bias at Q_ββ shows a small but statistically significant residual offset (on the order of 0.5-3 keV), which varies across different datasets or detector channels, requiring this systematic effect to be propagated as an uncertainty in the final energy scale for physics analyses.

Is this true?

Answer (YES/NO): YES